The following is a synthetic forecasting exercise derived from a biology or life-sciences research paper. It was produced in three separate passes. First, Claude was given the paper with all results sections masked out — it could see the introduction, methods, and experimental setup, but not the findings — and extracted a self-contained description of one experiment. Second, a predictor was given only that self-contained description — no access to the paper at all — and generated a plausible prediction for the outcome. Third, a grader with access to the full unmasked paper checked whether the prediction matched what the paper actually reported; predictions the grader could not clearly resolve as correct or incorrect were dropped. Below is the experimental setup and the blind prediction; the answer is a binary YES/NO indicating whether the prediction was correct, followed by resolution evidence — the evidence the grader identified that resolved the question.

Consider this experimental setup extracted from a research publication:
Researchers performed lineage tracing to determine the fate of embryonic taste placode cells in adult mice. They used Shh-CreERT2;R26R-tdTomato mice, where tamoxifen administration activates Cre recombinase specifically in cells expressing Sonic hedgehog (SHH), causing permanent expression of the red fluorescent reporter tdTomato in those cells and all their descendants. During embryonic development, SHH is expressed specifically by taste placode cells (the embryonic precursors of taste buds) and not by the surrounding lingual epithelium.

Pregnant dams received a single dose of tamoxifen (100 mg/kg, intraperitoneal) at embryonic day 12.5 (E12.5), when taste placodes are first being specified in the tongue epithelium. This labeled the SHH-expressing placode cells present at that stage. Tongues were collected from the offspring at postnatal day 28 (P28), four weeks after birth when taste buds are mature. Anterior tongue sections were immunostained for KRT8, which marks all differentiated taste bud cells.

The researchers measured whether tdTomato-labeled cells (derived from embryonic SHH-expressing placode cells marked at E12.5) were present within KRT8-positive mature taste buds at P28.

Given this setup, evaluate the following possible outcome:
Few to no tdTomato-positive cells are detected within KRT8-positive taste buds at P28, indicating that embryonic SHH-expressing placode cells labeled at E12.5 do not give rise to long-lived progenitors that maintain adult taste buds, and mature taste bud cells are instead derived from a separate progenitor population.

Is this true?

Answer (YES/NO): NO